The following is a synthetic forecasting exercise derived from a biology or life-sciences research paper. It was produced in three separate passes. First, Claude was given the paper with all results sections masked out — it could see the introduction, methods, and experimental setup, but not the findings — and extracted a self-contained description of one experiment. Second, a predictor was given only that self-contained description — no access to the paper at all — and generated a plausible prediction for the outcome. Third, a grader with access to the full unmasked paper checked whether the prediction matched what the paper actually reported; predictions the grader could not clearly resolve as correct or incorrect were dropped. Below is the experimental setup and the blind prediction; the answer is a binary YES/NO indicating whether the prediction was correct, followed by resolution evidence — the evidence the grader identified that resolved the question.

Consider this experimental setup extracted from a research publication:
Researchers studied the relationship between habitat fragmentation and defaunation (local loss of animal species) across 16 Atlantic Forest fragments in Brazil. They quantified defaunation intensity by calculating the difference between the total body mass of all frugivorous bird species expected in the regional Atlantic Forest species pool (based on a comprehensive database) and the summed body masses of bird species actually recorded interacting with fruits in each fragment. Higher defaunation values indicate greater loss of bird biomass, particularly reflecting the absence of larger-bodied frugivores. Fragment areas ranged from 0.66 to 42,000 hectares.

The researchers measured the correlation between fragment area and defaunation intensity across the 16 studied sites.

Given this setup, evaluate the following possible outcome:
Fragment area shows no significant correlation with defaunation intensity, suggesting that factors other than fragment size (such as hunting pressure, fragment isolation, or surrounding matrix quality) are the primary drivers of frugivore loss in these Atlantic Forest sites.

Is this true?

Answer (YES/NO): NO